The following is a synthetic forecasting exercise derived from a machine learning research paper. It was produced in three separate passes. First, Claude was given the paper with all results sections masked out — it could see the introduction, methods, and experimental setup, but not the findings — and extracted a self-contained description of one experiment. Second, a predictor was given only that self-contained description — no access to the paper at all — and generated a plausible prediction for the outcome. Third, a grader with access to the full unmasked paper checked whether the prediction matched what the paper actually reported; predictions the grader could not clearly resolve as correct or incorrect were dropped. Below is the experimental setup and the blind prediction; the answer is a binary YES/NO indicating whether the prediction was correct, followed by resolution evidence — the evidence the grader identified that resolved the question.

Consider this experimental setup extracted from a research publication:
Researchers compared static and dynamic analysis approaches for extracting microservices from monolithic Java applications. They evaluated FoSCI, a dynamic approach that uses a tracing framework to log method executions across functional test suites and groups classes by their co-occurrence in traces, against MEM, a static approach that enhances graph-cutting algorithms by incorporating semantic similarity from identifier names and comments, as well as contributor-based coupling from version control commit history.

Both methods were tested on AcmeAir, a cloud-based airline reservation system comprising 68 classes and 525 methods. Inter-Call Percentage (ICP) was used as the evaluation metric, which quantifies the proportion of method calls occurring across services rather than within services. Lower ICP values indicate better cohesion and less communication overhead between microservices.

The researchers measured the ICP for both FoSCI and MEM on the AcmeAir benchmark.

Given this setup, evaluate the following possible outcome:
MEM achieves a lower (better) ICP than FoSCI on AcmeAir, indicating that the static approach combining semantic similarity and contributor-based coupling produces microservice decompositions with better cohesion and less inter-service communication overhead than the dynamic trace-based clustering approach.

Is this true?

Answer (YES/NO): YES